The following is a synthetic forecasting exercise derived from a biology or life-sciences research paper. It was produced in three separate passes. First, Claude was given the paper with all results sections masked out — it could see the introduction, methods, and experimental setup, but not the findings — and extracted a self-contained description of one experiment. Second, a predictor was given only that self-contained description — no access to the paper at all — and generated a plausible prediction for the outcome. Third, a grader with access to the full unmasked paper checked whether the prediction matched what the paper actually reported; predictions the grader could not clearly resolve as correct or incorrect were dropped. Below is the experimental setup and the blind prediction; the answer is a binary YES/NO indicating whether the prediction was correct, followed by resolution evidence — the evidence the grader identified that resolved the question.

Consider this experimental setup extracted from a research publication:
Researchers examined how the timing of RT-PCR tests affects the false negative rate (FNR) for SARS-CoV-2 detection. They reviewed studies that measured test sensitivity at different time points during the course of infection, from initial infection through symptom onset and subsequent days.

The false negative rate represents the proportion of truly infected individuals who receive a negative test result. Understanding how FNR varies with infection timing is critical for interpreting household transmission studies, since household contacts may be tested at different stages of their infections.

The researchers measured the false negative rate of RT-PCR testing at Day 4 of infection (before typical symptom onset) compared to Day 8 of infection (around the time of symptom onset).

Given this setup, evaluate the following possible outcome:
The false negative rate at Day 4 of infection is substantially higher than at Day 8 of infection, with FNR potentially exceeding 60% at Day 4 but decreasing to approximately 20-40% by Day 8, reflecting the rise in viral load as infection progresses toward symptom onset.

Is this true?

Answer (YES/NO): YES